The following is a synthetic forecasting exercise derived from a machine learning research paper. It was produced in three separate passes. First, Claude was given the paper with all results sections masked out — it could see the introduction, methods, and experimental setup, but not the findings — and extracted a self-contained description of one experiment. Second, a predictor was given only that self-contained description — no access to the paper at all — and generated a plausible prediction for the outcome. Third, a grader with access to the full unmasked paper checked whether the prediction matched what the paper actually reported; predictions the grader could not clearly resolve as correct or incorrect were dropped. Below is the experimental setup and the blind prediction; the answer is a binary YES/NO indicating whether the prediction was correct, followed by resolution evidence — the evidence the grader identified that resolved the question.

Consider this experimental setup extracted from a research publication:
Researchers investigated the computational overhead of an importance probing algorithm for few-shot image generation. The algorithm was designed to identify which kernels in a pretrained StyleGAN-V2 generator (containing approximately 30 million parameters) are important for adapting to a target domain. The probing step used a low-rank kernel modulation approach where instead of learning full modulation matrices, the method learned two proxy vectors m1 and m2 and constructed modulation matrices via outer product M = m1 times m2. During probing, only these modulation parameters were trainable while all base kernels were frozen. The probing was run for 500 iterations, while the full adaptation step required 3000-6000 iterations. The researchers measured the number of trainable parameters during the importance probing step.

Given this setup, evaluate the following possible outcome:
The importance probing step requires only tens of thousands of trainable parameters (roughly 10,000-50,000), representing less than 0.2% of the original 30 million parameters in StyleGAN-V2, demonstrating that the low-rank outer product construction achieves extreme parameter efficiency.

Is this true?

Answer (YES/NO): NO